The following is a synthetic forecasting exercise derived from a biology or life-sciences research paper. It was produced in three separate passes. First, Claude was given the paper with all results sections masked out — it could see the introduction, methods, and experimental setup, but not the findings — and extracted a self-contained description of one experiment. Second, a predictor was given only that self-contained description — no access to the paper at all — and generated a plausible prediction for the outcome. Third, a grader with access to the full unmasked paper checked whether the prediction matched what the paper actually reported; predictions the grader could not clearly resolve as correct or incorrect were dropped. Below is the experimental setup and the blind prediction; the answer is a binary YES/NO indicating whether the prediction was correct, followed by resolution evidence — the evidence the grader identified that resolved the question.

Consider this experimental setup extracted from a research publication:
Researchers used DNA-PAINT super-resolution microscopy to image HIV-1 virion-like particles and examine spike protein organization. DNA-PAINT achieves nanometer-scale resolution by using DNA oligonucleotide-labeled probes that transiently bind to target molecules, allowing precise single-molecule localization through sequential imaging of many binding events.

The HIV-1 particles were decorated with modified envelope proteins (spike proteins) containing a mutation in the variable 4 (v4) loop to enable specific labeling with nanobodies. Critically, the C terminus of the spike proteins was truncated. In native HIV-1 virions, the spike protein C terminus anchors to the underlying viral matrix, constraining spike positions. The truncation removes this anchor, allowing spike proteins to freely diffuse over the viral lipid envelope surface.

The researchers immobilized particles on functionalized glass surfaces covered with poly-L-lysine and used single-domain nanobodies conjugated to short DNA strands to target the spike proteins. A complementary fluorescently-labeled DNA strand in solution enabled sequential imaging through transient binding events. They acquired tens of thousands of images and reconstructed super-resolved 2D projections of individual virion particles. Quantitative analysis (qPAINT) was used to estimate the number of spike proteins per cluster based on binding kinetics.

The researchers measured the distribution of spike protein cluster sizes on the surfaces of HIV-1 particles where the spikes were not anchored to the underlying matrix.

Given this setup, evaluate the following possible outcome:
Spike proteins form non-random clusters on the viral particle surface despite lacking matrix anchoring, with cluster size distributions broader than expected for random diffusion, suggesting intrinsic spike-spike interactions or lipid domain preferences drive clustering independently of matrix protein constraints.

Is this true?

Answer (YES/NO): NO